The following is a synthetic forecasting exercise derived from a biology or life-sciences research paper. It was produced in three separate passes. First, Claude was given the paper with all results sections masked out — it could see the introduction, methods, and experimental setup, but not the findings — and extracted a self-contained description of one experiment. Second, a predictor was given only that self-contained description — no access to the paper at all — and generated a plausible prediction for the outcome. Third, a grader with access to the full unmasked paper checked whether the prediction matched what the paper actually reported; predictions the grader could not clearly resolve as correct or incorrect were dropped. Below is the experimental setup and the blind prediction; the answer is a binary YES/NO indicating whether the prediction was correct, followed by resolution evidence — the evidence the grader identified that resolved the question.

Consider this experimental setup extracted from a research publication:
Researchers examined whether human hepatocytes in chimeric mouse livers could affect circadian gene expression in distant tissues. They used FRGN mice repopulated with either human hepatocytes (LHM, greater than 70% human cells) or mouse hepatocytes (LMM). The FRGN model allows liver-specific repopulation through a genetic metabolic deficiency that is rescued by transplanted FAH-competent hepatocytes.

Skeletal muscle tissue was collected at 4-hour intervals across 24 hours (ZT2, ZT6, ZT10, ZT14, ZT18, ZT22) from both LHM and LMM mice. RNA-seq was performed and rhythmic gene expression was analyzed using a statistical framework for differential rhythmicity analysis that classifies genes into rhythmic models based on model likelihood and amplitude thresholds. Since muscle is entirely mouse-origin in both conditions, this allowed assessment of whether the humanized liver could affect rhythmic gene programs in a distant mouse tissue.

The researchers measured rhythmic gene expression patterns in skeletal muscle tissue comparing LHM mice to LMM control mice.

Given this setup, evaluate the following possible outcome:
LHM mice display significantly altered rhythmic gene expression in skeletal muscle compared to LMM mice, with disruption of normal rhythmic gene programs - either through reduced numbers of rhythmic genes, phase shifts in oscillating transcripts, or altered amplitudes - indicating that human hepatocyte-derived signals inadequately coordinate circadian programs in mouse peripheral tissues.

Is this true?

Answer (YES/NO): YES